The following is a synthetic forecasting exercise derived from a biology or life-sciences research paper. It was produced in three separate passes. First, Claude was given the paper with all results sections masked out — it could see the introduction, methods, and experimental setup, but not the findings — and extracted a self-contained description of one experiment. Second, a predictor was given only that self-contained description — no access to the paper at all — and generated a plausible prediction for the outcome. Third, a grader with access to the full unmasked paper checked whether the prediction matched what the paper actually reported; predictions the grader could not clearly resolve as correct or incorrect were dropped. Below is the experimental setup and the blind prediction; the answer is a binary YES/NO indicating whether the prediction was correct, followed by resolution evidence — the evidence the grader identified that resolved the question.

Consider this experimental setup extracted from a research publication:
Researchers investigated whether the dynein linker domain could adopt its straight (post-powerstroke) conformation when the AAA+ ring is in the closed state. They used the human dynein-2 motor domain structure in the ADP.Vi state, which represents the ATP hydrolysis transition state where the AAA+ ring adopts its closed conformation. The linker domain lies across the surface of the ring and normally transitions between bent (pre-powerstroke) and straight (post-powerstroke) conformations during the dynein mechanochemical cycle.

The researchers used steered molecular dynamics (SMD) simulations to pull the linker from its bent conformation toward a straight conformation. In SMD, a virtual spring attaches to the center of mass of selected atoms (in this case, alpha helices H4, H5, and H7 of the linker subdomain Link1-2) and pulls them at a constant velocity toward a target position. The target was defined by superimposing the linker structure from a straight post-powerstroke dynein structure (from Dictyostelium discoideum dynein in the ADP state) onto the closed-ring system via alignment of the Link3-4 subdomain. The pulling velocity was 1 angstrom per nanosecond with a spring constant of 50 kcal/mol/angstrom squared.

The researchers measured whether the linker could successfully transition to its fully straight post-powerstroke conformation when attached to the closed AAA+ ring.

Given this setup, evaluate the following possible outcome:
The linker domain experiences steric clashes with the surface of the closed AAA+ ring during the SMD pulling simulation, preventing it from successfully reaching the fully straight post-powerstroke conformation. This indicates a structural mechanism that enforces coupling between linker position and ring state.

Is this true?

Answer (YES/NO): YES